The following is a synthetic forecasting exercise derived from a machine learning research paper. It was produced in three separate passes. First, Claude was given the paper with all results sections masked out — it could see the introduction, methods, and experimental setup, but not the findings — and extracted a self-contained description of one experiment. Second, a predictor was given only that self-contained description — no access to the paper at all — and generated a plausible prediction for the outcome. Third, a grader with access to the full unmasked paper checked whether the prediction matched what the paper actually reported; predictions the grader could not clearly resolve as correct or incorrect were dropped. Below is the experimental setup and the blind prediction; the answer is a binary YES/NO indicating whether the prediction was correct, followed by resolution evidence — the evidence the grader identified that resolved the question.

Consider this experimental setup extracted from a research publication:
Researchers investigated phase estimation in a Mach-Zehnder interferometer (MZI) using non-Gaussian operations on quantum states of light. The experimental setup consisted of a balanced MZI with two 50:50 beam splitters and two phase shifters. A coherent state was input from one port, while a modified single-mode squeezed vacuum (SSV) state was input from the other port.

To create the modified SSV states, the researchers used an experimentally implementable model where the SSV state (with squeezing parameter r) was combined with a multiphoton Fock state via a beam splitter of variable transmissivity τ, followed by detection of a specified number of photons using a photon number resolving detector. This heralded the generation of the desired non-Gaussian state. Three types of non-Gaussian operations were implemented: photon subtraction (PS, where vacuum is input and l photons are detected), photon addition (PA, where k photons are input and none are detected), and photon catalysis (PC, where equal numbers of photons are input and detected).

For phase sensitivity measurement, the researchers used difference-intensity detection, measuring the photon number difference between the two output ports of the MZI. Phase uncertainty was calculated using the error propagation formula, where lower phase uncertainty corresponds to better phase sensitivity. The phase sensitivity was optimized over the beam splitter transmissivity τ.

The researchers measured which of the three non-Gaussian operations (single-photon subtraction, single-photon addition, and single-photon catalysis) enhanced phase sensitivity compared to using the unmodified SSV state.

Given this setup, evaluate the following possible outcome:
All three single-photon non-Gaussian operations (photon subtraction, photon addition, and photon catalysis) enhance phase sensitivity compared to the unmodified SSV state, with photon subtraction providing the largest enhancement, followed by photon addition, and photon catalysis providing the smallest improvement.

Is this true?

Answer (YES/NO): NO